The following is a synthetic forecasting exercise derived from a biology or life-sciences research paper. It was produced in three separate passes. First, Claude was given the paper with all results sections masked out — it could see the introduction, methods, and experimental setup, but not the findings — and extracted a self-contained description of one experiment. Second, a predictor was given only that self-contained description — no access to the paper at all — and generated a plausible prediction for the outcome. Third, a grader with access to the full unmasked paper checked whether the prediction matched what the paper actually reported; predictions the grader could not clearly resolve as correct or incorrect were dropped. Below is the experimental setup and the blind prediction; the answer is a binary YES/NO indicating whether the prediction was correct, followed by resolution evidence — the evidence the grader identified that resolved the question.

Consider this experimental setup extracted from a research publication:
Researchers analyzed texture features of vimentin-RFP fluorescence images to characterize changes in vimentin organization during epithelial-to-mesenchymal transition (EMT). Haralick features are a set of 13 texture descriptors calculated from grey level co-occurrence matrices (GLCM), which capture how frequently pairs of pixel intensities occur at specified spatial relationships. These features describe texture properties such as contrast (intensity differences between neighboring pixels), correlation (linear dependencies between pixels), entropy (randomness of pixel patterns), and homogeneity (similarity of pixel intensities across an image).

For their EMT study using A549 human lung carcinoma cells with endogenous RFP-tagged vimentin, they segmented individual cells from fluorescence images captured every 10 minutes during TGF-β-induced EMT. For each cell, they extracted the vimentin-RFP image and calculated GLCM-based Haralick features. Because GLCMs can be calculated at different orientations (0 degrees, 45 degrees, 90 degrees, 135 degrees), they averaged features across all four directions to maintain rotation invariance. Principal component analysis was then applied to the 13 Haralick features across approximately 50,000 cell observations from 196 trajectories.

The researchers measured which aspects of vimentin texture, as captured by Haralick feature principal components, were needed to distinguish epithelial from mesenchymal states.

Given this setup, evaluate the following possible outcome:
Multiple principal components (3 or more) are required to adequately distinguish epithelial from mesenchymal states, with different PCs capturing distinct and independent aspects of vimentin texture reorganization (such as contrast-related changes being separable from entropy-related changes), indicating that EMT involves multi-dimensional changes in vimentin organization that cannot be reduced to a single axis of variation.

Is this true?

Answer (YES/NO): YES